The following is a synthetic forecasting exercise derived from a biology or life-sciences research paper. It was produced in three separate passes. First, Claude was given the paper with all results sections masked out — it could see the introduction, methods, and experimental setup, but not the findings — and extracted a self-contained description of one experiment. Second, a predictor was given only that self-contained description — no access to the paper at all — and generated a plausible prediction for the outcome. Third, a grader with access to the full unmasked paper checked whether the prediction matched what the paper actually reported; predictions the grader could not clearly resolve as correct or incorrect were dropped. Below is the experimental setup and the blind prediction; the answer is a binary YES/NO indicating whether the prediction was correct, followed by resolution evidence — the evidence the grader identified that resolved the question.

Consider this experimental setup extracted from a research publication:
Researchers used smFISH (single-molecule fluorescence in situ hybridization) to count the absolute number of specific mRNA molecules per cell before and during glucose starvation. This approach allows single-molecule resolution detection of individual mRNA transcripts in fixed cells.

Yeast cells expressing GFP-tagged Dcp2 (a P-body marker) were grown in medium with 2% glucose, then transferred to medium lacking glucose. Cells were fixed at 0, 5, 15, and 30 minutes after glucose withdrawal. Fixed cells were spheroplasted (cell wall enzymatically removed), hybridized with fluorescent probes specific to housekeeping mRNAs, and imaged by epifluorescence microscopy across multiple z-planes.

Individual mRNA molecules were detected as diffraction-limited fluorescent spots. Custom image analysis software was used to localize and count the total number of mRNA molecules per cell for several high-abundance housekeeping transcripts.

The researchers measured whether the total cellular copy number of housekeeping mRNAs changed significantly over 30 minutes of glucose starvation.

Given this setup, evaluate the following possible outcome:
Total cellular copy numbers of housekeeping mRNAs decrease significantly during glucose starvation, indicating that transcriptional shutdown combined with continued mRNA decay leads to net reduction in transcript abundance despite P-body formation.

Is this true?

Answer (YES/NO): YES